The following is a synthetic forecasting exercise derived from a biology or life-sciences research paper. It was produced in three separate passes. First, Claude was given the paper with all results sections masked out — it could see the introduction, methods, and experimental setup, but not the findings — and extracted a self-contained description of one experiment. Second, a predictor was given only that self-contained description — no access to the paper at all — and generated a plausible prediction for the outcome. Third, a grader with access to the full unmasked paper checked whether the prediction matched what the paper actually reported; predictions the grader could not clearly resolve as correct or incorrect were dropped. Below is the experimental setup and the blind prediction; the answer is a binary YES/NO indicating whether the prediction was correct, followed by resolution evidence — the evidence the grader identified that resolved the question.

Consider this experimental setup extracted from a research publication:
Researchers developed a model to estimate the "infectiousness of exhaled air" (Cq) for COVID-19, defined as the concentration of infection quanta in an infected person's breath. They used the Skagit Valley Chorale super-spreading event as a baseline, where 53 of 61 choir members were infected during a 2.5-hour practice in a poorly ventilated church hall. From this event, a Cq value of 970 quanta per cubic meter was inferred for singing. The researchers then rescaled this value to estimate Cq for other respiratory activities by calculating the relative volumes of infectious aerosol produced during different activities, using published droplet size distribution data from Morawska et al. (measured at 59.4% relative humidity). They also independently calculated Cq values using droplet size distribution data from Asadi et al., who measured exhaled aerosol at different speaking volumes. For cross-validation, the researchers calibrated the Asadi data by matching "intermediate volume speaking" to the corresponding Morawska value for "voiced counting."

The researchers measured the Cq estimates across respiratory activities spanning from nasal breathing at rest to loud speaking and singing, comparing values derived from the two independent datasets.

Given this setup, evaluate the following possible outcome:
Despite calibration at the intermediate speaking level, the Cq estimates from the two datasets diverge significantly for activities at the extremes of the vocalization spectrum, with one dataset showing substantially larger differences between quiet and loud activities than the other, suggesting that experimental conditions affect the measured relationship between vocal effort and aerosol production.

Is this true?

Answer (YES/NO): NO